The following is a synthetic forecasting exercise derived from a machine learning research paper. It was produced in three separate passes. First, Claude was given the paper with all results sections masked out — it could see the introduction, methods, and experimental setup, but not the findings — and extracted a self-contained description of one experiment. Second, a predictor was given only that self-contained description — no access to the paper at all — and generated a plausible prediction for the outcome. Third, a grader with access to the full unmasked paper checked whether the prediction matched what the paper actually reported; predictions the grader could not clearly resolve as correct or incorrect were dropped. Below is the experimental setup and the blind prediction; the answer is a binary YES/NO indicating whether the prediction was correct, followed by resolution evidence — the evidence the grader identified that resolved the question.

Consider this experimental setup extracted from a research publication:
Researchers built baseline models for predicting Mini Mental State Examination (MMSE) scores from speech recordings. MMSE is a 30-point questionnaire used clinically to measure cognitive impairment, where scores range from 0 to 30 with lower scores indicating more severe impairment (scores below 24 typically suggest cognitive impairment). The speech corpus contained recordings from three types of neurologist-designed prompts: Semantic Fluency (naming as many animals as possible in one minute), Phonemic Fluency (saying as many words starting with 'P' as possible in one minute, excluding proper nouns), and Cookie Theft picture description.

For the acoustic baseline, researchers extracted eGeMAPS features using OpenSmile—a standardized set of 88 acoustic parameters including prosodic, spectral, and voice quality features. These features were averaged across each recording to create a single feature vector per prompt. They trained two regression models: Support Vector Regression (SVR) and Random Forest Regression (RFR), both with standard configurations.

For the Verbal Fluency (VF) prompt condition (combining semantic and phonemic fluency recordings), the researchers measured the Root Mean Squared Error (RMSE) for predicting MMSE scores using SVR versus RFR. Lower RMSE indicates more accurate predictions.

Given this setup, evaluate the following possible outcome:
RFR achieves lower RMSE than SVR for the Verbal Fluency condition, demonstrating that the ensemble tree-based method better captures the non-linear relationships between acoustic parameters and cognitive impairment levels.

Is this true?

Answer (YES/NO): YES